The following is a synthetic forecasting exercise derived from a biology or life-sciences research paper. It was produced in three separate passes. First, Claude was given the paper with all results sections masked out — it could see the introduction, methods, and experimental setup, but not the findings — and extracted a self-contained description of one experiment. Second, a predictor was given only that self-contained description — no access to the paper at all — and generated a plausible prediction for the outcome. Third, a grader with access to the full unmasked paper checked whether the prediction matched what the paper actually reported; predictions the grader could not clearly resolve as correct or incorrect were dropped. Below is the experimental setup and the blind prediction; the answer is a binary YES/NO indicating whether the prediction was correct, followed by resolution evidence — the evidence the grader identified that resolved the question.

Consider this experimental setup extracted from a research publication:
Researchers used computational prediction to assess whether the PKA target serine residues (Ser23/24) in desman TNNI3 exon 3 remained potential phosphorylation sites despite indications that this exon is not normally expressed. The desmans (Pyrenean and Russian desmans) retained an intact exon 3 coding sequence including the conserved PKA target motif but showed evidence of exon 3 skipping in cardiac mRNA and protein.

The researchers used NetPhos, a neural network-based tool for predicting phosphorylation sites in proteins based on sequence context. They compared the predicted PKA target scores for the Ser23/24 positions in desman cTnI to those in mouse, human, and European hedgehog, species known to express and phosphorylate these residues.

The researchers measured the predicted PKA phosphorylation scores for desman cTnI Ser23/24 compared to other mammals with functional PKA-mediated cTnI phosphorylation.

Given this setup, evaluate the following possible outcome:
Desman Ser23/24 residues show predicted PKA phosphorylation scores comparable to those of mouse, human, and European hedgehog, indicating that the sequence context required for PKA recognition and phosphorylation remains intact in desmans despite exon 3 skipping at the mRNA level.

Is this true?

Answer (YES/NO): YES